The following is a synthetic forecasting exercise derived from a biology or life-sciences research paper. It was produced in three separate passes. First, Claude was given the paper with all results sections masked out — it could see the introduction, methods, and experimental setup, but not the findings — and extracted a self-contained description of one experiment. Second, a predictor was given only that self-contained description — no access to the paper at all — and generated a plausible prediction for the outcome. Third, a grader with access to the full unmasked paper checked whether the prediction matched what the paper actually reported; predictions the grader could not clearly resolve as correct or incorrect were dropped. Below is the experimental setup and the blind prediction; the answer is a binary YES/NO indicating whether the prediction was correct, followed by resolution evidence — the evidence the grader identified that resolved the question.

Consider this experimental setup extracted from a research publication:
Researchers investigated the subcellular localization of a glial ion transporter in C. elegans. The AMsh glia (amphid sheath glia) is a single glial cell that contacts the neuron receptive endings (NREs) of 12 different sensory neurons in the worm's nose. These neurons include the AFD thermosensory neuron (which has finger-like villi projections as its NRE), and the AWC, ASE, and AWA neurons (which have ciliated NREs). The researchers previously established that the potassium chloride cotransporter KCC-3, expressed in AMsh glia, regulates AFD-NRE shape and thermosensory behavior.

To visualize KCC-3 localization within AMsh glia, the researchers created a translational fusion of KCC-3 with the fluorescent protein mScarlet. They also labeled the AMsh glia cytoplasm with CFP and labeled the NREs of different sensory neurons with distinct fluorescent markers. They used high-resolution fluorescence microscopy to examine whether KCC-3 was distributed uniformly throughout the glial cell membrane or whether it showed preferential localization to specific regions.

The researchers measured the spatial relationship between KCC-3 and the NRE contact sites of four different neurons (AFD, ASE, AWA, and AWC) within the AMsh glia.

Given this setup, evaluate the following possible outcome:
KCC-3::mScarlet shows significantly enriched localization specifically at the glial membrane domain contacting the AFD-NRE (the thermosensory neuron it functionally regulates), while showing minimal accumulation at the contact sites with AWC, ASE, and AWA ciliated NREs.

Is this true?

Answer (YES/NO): YES